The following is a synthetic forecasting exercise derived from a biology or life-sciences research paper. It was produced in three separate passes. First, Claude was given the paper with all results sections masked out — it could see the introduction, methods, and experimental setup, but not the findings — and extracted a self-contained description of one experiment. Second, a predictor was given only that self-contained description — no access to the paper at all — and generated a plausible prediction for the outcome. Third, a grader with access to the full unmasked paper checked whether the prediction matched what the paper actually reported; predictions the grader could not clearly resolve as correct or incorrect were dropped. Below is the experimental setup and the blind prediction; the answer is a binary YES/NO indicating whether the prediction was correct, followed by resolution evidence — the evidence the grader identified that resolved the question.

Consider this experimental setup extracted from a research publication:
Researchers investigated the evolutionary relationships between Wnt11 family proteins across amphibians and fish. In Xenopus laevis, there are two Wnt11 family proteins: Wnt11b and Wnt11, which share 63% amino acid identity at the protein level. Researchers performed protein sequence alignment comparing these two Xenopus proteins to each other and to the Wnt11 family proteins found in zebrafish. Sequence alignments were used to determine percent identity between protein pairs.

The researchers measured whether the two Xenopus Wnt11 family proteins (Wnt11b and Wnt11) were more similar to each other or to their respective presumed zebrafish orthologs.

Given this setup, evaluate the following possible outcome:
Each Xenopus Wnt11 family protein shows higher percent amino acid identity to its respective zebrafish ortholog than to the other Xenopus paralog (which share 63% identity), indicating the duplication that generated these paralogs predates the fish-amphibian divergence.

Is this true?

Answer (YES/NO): YES